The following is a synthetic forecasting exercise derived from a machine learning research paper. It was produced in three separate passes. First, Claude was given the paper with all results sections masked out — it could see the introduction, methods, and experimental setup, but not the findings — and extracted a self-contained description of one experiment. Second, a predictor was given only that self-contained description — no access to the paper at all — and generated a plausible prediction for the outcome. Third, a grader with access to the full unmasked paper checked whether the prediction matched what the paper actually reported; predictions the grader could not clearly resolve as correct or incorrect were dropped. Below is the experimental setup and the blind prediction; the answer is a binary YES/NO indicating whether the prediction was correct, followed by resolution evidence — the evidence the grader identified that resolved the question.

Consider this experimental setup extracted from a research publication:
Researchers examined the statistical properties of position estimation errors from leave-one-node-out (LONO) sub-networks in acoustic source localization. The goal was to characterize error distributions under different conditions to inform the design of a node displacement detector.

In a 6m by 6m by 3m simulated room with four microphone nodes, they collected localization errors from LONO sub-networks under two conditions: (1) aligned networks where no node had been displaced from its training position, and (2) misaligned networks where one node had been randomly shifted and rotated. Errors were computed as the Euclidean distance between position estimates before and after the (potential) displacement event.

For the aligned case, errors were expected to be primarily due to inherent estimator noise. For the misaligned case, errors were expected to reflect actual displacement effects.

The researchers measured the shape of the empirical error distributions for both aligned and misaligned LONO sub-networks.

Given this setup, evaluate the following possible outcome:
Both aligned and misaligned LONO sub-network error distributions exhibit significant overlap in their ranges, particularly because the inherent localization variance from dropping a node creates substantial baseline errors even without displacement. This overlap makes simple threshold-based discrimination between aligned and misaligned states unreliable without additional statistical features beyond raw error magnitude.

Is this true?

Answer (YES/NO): YES